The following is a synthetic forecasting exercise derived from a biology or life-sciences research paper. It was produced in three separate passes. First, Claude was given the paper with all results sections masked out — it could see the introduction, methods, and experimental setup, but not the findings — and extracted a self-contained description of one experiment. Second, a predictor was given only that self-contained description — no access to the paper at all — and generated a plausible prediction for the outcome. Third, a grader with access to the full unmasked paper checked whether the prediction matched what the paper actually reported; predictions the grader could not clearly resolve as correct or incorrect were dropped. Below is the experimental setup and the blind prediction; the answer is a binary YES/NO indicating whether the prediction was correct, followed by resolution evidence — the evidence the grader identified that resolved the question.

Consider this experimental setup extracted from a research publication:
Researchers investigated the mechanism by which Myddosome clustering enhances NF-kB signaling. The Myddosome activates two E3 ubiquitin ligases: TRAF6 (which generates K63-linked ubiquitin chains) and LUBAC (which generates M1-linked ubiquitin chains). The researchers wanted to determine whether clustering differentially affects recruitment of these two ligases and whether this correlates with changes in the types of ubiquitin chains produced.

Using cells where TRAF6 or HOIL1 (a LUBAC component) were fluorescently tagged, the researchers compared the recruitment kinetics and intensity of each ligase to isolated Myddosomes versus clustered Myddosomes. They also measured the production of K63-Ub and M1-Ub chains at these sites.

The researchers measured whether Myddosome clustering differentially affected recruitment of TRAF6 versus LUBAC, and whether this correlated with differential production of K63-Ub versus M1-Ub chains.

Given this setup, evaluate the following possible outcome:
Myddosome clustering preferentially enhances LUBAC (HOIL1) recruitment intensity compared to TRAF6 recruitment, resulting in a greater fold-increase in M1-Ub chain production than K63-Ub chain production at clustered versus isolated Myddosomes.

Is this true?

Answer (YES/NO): NO